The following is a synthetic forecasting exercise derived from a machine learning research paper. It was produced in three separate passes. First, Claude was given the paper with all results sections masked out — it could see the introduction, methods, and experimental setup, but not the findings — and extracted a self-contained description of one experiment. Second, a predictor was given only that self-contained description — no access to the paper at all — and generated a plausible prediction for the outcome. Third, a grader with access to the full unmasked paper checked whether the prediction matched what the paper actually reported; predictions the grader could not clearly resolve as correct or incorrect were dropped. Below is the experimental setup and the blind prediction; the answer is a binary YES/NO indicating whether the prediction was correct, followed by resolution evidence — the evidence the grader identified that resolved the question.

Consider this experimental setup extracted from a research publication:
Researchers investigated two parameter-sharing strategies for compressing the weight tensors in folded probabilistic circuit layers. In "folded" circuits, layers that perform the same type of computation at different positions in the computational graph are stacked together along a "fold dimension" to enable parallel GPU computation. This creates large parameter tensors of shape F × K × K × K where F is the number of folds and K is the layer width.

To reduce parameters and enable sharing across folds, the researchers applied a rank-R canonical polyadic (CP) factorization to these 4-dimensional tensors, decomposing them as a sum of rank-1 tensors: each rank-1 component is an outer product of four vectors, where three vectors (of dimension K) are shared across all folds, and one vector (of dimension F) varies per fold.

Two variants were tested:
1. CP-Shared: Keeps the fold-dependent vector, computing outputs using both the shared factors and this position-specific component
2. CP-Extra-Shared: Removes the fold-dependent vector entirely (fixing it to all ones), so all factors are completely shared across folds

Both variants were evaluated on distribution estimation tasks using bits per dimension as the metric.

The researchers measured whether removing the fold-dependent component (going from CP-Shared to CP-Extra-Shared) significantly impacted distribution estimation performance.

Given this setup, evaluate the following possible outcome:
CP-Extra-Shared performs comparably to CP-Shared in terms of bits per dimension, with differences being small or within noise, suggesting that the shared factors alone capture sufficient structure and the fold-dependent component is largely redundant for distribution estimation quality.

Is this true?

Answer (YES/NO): YES